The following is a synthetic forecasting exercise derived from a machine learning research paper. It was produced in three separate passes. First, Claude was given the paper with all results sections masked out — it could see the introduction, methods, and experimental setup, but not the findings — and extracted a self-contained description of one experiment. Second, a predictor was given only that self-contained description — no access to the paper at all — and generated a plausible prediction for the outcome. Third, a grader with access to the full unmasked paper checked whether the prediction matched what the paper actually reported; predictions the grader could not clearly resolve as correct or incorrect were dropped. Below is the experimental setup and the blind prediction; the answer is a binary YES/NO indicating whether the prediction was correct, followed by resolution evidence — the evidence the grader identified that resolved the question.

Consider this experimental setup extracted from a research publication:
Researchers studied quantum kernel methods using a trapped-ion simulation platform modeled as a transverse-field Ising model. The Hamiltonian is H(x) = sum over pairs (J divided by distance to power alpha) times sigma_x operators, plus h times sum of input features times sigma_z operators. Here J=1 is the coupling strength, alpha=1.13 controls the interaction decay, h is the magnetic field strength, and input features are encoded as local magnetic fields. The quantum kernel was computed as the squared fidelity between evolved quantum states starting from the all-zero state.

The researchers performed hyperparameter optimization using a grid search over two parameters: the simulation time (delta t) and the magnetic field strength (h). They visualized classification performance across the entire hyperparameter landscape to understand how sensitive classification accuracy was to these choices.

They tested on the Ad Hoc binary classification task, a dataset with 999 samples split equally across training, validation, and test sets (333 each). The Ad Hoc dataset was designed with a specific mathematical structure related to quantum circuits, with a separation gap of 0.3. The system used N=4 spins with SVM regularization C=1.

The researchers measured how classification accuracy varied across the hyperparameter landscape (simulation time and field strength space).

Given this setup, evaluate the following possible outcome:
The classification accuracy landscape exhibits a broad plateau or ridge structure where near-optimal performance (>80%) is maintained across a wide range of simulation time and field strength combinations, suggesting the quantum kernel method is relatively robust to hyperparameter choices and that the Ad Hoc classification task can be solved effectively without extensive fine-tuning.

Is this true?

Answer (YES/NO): NO